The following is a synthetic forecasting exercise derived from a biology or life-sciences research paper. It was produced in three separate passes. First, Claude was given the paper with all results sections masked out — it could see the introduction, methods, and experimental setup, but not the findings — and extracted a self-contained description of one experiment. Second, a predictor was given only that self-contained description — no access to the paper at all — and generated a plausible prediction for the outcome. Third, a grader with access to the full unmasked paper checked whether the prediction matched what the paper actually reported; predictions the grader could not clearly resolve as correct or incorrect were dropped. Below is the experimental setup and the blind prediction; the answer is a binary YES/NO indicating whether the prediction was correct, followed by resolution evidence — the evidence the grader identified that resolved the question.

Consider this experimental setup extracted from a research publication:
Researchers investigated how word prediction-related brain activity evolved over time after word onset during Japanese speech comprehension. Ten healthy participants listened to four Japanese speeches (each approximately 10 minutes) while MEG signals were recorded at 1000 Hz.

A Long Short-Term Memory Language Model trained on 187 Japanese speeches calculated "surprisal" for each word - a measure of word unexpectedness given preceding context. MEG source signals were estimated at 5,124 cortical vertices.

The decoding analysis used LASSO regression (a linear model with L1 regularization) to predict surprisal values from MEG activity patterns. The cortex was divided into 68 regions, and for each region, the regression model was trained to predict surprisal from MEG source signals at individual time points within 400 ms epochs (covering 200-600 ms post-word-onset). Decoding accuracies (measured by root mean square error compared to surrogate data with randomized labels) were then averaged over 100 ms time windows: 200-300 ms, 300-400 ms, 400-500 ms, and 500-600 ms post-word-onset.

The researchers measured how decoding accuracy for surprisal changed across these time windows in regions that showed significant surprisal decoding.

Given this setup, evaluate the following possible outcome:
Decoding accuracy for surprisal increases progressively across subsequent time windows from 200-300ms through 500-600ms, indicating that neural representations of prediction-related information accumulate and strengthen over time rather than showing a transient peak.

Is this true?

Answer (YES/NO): NO